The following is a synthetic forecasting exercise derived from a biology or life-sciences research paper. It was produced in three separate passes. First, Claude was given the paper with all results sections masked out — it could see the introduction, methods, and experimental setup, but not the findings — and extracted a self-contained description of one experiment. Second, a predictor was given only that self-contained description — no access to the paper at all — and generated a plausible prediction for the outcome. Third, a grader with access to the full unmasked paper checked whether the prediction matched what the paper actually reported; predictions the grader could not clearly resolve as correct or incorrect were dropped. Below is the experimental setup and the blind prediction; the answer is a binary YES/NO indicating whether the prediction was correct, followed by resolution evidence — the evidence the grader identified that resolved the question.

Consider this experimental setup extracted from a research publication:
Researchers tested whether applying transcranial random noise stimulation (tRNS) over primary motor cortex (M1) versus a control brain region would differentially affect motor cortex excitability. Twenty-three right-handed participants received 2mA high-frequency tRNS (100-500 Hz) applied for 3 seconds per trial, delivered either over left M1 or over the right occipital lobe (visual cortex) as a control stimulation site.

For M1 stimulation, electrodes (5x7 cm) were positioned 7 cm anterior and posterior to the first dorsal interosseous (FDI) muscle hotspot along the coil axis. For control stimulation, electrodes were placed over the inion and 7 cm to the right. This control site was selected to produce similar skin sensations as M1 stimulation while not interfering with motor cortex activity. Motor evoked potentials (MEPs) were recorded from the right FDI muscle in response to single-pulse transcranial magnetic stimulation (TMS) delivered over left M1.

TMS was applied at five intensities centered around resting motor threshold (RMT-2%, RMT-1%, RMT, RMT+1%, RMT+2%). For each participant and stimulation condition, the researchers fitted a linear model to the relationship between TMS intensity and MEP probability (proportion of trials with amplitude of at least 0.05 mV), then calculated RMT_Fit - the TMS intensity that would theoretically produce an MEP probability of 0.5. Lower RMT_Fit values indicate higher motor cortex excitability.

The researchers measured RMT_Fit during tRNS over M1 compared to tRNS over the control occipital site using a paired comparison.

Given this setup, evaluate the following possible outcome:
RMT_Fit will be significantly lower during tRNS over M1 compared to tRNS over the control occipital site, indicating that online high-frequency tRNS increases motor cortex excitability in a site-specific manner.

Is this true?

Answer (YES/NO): YES